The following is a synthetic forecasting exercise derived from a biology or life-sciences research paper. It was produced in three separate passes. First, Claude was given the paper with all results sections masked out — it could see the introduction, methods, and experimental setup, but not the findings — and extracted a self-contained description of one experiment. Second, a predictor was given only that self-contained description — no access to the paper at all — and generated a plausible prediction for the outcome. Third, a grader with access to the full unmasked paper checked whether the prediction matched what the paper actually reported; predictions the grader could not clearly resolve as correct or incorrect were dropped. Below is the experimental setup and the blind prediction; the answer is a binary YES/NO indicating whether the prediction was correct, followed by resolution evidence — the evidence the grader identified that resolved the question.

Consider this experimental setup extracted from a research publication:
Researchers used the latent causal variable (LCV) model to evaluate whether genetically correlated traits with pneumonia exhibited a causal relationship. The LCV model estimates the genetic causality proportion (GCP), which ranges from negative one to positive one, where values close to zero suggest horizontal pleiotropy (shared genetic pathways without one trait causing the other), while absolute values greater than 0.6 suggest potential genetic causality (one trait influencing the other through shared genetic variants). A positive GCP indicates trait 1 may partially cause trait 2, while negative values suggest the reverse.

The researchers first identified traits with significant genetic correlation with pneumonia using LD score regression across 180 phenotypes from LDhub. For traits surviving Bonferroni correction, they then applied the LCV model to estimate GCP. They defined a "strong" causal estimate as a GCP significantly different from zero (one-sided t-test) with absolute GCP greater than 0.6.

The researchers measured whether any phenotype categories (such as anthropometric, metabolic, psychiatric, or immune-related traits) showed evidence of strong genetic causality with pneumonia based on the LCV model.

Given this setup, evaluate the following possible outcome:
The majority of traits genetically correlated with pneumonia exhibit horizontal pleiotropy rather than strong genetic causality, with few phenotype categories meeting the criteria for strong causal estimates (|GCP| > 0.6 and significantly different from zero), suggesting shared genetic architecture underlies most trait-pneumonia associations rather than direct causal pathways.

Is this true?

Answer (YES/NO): YES